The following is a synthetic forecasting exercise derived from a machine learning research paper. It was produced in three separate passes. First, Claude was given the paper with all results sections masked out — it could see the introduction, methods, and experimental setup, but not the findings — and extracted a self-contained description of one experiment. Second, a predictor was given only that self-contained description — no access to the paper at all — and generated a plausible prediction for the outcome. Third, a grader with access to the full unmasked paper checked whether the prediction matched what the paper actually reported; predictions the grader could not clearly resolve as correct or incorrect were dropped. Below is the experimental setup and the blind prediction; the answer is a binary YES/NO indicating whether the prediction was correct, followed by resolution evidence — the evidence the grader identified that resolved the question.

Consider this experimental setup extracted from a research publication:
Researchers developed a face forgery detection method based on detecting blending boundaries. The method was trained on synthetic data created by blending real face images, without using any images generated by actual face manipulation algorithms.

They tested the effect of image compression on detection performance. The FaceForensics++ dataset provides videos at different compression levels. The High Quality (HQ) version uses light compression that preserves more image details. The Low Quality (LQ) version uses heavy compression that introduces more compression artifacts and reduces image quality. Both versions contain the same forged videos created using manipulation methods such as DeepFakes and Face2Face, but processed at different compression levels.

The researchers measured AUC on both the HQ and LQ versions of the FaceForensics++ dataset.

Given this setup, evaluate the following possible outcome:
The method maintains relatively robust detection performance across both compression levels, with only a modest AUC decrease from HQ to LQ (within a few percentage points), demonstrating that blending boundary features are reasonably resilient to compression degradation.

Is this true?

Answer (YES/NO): NO